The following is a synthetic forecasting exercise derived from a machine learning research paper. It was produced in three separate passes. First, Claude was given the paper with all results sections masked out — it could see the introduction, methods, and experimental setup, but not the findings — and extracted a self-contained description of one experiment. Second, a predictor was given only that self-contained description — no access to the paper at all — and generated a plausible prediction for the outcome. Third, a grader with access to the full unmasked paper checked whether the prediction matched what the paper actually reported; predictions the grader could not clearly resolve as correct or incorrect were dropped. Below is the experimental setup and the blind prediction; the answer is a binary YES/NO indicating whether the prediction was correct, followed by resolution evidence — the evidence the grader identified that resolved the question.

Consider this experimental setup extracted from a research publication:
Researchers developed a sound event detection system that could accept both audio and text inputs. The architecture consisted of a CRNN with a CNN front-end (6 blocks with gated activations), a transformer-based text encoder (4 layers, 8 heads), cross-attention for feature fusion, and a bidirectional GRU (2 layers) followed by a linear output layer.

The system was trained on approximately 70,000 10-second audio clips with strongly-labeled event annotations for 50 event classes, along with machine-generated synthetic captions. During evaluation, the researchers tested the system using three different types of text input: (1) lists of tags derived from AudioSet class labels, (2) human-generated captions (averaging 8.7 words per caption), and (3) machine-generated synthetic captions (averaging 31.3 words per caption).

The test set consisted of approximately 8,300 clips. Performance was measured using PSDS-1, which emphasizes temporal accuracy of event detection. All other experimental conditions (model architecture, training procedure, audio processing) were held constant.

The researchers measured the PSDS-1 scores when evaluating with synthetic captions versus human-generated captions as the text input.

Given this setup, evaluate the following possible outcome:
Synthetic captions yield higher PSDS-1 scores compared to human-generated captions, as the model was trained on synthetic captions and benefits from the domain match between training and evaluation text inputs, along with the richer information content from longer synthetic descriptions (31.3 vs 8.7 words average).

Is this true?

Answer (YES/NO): YES